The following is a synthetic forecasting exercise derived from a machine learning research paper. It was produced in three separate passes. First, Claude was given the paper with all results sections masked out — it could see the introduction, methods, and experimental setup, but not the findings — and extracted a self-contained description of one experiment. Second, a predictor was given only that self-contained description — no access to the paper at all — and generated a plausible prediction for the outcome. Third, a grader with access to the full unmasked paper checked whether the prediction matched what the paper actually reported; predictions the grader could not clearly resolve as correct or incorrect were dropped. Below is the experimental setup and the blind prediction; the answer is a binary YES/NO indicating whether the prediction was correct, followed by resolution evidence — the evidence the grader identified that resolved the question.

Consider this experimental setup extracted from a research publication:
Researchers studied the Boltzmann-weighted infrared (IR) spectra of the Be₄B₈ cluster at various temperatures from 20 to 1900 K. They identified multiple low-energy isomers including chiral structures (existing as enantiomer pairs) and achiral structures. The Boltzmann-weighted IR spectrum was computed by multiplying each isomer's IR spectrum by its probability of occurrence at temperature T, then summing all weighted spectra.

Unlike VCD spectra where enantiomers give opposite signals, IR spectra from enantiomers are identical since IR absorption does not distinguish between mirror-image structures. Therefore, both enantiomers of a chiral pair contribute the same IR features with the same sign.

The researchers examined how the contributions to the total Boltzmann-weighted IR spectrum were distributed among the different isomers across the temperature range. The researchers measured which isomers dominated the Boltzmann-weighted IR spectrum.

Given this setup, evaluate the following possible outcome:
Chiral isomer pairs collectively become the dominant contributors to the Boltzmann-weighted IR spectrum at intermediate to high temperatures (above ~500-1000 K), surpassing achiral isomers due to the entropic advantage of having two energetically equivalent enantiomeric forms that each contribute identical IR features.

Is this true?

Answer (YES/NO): NO